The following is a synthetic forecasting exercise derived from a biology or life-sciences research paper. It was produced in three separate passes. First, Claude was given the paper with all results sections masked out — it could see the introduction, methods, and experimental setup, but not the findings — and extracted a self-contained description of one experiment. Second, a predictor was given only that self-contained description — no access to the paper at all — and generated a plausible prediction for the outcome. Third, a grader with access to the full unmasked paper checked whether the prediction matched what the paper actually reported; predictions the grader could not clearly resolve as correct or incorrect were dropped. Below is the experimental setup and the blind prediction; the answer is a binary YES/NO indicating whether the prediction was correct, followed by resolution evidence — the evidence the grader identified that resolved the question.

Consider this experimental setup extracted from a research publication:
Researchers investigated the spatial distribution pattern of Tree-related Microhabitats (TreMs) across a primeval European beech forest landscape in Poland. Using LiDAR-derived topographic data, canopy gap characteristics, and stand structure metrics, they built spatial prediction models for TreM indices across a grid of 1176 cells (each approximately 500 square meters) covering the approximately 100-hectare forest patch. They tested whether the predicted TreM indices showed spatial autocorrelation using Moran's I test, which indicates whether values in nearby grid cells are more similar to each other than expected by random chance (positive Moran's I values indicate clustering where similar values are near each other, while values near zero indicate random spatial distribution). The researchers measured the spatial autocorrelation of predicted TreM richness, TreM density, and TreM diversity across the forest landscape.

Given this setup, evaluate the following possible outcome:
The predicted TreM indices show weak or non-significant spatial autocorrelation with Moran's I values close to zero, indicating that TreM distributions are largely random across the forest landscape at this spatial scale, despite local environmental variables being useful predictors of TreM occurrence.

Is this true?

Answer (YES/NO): NO